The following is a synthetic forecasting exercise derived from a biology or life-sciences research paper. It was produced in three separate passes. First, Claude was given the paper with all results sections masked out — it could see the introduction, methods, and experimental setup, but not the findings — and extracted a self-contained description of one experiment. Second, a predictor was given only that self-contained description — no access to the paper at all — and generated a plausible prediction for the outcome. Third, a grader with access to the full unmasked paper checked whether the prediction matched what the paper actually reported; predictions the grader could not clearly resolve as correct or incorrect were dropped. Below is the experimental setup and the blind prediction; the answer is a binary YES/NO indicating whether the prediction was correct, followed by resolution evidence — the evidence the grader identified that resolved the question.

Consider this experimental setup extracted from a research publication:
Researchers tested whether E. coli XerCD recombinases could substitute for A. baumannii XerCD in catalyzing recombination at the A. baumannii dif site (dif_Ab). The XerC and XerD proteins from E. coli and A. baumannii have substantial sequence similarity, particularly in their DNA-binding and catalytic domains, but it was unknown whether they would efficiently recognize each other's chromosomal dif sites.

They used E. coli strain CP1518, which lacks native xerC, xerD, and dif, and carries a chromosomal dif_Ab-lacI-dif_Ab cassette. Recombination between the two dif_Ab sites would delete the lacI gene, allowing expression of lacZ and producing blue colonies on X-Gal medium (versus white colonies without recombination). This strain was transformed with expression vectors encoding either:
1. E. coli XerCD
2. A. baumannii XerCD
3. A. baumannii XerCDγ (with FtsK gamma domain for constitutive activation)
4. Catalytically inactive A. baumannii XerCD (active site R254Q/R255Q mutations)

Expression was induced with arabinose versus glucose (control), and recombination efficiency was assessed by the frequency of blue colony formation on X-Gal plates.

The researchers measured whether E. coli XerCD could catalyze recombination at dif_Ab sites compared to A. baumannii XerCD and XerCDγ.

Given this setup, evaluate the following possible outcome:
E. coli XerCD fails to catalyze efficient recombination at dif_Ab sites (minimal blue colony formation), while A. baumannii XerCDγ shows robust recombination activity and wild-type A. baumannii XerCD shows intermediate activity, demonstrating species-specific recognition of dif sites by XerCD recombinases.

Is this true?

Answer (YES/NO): NO